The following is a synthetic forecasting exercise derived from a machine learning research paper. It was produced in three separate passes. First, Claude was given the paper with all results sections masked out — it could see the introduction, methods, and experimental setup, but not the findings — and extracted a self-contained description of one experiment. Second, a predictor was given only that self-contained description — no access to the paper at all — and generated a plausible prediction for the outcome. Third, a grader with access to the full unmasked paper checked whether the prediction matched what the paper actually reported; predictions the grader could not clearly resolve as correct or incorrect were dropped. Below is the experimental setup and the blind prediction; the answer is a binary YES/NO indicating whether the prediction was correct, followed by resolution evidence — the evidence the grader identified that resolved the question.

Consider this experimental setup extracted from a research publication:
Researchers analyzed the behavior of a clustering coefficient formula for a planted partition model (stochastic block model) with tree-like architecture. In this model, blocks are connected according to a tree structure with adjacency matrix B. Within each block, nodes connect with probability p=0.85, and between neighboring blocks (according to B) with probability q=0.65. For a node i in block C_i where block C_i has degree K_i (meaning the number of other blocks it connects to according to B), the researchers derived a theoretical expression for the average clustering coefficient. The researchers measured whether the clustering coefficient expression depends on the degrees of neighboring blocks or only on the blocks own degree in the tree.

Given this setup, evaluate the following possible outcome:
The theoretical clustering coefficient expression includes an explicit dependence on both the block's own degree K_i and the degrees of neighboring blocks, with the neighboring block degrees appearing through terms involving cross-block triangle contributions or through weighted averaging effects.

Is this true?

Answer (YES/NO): NO